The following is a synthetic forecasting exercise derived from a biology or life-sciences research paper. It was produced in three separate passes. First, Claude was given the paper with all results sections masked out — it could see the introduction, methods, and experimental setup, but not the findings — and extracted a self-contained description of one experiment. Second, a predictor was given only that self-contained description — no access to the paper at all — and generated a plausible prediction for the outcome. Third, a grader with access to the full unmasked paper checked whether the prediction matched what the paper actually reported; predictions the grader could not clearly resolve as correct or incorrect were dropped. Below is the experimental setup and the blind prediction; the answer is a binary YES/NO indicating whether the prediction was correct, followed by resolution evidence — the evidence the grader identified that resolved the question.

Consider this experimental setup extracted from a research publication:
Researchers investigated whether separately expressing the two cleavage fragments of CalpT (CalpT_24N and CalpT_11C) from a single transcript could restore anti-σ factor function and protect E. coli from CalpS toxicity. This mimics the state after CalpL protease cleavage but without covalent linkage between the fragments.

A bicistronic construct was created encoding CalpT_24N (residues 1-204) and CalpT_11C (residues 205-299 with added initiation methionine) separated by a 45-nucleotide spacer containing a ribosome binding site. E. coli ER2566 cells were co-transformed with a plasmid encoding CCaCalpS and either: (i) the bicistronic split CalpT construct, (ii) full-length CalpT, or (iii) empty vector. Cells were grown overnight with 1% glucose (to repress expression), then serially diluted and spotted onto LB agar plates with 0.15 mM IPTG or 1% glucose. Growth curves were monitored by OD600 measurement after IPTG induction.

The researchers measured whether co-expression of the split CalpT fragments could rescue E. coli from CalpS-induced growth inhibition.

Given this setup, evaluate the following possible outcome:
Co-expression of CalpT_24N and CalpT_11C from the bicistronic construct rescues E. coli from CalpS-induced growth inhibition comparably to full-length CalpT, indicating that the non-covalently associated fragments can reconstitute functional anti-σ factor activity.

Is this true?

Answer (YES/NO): NO